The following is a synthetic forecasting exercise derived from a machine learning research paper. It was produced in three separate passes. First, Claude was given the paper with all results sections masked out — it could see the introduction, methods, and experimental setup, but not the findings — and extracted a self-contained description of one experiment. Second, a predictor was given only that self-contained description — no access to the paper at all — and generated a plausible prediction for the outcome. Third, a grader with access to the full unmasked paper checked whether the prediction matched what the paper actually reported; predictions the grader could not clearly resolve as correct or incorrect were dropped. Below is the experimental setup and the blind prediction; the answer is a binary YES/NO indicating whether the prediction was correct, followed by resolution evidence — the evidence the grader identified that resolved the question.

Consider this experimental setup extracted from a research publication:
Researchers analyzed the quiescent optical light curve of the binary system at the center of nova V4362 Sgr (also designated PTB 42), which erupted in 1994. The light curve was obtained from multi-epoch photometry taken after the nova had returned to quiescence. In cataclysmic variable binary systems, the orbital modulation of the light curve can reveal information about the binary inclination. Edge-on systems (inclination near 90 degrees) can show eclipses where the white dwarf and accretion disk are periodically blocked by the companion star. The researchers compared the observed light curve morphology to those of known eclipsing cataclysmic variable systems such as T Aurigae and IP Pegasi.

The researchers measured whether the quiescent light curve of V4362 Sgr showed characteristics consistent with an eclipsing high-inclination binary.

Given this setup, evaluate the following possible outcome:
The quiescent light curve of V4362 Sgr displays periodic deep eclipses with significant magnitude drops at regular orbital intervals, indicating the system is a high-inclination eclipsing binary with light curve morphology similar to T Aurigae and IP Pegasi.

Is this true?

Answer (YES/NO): NO